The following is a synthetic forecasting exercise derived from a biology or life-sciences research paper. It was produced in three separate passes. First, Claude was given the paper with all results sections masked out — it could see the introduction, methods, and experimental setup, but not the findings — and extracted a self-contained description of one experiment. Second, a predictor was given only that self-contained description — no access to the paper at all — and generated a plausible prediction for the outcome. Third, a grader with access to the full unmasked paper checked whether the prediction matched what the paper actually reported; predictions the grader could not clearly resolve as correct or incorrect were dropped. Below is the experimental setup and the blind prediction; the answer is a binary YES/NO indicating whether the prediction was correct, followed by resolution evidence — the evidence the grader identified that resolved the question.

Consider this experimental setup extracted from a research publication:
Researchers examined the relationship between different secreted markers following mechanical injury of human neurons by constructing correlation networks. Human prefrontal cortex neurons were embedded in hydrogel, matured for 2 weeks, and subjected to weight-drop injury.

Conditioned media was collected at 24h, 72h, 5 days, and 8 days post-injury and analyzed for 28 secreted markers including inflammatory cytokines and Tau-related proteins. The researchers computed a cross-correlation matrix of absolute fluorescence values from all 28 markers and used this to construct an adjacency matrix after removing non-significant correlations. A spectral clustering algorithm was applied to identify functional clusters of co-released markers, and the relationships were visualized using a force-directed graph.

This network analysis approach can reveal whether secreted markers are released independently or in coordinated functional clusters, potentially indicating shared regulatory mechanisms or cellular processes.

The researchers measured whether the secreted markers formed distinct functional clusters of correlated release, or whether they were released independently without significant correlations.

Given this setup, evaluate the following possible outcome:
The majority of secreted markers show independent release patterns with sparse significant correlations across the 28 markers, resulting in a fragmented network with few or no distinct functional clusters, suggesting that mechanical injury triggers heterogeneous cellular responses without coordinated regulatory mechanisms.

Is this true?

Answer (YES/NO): NO